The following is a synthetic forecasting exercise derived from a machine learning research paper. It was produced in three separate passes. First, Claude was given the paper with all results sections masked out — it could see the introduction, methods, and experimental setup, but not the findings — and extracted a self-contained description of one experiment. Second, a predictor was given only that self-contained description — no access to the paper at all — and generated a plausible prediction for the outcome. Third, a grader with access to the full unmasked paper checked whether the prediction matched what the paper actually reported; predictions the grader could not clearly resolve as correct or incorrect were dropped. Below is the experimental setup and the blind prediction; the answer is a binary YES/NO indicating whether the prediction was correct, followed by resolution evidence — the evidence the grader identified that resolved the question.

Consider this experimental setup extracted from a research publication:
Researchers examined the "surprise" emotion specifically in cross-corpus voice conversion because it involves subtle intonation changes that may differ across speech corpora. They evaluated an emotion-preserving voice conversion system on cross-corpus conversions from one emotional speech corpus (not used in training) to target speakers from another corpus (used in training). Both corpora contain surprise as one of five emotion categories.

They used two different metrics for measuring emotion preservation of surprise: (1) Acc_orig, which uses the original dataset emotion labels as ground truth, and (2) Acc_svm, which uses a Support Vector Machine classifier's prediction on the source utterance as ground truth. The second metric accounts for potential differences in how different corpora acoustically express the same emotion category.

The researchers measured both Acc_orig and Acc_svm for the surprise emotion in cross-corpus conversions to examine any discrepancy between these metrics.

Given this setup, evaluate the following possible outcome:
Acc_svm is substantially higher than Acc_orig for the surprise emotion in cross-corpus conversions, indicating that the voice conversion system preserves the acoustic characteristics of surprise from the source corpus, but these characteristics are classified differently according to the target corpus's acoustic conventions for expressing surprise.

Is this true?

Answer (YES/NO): YES